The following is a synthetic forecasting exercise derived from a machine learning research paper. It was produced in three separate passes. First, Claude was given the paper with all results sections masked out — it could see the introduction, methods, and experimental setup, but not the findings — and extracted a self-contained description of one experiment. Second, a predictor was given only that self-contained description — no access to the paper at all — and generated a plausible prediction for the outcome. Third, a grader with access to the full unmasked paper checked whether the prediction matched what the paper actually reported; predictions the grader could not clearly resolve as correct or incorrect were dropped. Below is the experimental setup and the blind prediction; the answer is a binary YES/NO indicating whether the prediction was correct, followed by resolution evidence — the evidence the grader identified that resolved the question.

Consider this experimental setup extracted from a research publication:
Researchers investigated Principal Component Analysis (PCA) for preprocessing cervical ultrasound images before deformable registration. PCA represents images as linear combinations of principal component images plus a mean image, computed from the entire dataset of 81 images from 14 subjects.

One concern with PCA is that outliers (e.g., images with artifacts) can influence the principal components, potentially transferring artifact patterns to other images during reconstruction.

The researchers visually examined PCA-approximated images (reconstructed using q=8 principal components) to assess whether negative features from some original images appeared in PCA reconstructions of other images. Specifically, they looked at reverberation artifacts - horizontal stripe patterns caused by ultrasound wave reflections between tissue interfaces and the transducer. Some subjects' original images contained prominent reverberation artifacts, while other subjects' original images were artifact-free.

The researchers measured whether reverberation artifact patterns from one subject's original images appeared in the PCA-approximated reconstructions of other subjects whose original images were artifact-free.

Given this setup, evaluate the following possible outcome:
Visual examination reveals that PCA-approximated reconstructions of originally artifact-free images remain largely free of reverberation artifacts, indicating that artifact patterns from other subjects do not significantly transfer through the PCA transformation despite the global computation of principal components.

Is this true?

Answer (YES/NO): NO